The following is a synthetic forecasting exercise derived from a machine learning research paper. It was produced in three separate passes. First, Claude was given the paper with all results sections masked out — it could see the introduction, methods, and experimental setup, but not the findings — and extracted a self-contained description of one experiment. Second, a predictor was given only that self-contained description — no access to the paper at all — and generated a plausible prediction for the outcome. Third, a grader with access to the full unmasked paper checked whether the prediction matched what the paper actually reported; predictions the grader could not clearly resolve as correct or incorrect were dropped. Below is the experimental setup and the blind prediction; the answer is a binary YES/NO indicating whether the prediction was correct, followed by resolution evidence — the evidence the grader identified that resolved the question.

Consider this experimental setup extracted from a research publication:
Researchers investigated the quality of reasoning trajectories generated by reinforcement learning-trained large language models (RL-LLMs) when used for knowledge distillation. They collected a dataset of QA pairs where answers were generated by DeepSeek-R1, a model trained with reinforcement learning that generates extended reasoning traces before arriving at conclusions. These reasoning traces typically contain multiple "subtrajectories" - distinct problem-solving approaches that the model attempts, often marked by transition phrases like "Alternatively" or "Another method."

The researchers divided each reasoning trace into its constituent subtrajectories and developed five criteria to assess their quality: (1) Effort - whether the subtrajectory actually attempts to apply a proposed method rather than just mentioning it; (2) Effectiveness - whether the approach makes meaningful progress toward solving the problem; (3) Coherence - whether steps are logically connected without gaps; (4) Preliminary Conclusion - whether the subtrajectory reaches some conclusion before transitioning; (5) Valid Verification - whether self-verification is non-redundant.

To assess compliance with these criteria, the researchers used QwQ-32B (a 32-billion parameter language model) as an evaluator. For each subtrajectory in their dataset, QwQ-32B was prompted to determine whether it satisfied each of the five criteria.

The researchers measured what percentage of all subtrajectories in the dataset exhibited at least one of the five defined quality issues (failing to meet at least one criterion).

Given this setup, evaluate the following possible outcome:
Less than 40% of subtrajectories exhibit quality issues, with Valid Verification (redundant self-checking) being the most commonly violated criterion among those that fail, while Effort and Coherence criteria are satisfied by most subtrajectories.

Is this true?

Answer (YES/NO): NO